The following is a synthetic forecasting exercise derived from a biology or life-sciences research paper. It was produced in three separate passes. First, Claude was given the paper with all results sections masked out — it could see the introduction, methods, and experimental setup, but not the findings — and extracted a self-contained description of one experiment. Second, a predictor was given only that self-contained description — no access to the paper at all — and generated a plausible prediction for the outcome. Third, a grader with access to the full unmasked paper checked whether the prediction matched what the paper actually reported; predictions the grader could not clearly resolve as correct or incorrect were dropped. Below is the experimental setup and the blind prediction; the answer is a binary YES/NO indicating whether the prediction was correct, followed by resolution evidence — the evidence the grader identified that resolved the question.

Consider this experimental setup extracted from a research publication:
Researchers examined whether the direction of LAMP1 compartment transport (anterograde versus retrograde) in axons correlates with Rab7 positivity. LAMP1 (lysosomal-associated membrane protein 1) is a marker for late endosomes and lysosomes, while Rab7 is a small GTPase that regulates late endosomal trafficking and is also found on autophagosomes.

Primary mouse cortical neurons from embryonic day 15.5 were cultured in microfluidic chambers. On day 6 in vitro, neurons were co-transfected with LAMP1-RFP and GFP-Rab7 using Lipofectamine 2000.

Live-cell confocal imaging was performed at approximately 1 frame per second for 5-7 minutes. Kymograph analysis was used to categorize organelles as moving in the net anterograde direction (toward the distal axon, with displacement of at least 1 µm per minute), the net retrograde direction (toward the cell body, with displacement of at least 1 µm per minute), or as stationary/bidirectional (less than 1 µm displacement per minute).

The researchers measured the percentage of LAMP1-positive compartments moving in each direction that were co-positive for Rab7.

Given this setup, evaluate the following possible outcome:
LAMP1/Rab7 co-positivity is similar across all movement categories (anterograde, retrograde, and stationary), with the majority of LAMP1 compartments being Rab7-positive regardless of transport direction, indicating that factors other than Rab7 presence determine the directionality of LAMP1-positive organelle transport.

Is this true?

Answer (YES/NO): NO